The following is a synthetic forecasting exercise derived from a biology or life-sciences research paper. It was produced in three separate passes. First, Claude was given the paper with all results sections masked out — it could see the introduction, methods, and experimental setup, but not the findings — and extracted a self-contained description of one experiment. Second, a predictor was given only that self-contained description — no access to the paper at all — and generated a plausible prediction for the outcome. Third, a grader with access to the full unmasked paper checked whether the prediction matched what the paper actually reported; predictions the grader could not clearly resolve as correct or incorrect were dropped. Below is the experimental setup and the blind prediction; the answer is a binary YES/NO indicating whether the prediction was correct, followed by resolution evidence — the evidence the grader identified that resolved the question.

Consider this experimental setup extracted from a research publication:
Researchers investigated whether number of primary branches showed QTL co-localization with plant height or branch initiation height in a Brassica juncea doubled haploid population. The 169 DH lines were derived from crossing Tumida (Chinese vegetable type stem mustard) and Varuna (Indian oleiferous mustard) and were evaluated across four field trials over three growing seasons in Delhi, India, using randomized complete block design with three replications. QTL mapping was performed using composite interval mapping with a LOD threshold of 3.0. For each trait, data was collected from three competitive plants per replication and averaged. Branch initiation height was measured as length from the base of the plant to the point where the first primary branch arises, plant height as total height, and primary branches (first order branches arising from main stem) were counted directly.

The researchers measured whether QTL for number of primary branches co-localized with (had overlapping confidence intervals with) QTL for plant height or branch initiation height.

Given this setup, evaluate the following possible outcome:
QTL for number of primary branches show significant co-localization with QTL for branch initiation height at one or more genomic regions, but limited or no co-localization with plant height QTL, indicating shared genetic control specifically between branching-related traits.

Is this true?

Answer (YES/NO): NO